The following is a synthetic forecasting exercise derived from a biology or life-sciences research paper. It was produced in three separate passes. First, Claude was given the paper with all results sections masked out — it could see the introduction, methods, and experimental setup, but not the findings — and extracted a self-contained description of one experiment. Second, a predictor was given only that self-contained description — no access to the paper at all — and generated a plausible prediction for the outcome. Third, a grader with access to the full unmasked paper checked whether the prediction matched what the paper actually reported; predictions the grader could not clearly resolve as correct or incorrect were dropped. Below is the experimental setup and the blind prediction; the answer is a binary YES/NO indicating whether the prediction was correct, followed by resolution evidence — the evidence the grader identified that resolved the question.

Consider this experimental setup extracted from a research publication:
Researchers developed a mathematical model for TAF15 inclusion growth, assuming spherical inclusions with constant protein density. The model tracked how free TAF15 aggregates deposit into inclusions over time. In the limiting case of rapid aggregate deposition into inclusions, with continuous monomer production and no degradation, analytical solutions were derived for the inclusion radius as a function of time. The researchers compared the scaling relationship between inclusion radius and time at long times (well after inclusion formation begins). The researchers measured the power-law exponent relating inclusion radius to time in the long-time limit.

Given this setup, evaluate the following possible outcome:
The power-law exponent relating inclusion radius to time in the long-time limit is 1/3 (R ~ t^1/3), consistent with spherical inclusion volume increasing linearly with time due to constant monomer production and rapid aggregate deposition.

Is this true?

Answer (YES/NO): YES